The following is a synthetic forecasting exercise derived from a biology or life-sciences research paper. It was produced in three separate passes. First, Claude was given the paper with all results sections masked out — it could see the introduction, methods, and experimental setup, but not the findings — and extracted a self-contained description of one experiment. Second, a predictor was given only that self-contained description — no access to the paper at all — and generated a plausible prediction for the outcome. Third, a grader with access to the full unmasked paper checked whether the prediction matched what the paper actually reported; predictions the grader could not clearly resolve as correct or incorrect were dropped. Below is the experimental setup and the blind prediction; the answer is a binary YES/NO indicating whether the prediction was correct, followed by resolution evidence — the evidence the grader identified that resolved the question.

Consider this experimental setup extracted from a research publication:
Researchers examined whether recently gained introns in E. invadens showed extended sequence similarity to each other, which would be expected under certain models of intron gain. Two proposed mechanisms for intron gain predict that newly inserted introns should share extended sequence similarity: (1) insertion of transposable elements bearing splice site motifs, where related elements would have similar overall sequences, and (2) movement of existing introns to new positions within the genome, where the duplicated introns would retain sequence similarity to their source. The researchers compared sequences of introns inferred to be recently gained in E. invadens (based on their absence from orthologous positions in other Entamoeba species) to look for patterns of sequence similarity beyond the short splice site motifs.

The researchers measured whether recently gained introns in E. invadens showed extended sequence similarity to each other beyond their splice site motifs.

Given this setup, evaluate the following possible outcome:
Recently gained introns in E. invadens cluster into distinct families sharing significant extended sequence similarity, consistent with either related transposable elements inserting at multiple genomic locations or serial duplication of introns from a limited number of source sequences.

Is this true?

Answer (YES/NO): NO